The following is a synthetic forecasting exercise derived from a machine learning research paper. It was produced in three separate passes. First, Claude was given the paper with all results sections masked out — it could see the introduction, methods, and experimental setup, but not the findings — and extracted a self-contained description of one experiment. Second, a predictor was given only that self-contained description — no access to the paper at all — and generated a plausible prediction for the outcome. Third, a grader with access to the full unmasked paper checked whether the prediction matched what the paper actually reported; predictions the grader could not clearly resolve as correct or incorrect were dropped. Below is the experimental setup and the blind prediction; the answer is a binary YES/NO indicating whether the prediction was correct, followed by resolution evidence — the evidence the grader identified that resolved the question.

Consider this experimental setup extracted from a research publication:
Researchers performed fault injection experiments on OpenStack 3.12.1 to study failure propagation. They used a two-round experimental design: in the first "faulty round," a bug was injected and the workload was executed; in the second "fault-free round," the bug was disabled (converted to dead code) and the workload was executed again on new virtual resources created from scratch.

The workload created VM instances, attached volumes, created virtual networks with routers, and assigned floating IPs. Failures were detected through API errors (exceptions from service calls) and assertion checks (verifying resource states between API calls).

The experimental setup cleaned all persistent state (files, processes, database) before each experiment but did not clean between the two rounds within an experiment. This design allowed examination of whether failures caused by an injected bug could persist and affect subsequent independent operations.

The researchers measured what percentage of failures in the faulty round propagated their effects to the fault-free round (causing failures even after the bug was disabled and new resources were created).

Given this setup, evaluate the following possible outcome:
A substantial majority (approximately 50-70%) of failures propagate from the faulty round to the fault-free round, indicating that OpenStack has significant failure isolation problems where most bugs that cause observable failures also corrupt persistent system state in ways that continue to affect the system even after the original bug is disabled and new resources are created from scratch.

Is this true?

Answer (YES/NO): NO